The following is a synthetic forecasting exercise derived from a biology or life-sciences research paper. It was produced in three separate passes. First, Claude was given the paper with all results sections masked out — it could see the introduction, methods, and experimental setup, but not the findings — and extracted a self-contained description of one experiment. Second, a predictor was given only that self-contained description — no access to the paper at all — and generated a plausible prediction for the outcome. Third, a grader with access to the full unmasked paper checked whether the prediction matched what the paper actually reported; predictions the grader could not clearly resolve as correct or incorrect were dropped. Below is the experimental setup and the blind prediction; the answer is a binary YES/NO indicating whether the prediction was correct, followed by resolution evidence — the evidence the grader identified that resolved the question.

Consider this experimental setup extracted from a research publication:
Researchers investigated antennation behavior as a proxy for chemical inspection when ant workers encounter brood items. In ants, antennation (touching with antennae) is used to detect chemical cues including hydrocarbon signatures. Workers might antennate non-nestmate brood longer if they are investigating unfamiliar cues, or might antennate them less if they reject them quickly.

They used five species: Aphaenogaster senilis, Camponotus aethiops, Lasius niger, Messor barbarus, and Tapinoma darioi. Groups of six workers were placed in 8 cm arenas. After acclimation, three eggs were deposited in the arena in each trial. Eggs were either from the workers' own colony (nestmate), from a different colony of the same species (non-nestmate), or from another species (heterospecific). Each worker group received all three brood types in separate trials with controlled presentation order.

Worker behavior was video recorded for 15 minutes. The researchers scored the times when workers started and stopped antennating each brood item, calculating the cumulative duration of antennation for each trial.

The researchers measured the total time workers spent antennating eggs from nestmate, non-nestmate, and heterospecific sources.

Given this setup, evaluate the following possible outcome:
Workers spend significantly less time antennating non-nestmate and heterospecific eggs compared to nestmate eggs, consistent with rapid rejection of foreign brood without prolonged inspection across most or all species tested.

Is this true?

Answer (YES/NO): NO